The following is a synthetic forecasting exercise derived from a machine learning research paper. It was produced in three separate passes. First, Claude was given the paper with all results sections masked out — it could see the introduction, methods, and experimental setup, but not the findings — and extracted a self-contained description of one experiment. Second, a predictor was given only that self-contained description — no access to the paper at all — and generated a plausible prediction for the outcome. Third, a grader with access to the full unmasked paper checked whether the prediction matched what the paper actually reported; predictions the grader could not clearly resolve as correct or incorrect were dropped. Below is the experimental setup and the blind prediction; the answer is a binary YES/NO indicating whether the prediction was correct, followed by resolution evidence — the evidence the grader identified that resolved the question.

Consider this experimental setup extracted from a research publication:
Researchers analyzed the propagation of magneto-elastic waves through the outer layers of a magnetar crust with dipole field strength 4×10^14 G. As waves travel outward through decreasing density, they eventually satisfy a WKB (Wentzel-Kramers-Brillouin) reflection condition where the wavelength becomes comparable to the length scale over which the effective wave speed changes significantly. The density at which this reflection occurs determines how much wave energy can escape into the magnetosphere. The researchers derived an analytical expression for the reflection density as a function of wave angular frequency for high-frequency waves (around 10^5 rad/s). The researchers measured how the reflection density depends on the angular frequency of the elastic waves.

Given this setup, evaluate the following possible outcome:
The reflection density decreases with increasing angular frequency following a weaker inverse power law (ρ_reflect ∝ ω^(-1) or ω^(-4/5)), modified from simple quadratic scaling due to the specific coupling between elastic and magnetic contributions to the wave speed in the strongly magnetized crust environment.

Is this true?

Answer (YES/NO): NO